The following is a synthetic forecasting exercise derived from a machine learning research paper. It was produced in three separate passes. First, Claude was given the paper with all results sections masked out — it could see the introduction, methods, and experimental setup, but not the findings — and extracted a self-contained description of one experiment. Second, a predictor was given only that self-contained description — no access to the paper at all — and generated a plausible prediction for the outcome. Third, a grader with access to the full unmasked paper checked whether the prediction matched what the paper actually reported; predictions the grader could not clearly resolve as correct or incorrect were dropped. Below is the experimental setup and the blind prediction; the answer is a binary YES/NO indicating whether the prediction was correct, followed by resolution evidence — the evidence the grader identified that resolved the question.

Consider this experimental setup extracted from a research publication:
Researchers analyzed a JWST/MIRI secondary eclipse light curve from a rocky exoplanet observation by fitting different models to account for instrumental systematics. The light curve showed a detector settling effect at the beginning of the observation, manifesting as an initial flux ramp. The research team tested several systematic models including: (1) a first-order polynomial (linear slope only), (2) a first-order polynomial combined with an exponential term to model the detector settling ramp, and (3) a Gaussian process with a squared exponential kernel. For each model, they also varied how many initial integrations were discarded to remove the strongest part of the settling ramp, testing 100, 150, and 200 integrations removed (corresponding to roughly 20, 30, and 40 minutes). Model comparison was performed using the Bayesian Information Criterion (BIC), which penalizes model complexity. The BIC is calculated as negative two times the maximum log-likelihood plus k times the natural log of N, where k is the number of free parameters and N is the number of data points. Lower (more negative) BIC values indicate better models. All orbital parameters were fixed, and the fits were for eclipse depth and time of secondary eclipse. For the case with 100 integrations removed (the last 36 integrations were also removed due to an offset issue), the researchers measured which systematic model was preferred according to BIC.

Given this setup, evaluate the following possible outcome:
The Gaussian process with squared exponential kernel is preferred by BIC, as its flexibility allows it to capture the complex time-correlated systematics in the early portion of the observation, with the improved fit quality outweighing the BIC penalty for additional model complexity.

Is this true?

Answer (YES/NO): NO